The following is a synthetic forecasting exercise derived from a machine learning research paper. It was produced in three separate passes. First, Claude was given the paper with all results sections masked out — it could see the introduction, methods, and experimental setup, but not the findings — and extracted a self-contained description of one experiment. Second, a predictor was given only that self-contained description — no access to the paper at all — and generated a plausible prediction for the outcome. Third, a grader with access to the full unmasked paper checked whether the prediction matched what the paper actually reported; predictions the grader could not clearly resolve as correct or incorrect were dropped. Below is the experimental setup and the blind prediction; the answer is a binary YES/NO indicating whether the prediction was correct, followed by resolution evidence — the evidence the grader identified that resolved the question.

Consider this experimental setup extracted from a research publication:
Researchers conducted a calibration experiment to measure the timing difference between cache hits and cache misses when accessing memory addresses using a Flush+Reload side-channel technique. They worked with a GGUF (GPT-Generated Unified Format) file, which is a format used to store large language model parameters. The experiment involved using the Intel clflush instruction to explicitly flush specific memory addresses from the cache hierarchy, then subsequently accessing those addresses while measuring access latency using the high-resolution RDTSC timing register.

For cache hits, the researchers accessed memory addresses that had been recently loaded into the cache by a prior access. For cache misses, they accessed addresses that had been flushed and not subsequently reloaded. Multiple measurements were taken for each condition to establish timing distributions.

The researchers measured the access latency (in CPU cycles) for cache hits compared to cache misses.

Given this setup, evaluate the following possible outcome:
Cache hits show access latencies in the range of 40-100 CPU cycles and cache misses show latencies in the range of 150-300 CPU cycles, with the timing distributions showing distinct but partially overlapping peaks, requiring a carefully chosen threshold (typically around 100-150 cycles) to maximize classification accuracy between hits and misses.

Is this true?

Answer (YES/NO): NO